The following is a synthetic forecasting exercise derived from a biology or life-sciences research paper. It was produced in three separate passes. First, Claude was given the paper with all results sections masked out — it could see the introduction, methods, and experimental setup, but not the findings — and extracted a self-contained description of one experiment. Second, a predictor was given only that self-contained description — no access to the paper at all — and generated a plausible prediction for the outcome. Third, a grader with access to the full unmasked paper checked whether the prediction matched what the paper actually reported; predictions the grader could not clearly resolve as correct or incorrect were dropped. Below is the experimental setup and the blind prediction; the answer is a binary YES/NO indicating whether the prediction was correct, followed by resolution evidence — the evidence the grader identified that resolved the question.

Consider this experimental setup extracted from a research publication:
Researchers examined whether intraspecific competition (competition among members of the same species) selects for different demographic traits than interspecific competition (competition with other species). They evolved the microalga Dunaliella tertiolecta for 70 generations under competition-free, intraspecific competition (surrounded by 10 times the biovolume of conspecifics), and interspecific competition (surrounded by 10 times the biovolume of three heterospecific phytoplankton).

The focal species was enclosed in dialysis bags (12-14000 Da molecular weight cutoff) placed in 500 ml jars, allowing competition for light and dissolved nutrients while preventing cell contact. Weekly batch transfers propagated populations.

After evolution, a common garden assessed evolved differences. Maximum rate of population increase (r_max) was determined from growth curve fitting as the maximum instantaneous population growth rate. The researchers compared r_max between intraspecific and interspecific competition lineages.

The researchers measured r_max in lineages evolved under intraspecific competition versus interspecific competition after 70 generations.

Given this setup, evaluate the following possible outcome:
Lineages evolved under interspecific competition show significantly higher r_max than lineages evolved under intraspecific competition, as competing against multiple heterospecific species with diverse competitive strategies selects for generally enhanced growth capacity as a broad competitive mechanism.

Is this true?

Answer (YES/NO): NO